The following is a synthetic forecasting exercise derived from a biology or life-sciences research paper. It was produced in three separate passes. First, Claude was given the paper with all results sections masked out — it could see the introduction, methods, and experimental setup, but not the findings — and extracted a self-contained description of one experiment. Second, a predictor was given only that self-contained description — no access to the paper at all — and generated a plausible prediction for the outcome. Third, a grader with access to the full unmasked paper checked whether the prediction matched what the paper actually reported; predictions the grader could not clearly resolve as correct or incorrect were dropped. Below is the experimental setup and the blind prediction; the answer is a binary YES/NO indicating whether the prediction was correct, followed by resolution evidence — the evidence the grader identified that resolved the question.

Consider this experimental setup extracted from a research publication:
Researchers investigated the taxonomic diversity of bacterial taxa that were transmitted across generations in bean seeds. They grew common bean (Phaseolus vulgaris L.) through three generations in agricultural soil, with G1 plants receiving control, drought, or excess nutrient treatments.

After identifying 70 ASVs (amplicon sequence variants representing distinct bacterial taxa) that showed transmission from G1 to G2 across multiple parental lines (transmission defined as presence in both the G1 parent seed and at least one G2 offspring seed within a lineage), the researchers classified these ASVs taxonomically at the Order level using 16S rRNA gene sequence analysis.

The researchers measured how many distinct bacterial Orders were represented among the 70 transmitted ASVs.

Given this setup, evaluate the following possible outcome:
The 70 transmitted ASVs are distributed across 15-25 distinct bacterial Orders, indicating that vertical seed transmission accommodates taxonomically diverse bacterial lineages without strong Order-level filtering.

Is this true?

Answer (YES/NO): NO